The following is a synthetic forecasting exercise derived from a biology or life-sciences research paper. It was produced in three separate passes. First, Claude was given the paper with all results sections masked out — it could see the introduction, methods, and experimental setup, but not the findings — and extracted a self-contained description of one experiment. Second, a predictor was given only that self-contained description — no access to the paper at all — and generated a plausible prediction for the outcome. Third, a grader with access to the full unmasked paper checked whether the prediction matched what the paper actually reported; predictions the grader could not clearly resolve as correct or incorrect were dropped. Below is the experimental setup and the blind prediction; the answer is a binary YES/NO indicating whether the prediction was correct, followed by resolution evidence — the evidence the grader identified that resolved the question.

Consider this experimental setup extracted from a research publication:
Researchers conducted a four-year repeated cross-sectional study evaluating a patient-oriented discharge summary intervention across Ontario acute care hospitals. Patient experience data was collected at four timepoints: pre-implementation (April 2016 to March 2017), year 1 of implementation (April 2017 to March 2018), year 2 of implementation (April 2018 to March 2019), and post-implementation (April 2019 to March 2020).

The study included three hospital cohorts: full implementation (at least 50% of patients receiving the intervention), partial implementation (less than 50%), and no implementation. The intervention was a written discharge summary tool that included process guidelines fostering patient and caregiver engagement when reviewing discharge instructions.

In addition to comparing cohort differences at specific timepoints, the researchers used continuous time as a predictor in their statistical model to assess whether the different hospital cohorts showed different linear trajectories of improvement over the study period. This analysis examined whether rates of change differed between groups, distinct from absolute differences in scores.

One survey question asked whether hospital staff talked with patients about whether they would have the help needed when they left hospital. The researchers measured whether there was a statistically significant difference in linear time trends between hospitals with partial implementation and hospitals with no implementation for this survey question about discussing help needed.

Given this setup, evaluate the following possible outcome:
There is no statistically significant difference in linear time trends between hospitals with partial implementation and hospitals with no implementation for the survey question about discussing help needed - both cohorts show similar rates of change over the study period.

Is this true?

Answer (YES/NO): NO